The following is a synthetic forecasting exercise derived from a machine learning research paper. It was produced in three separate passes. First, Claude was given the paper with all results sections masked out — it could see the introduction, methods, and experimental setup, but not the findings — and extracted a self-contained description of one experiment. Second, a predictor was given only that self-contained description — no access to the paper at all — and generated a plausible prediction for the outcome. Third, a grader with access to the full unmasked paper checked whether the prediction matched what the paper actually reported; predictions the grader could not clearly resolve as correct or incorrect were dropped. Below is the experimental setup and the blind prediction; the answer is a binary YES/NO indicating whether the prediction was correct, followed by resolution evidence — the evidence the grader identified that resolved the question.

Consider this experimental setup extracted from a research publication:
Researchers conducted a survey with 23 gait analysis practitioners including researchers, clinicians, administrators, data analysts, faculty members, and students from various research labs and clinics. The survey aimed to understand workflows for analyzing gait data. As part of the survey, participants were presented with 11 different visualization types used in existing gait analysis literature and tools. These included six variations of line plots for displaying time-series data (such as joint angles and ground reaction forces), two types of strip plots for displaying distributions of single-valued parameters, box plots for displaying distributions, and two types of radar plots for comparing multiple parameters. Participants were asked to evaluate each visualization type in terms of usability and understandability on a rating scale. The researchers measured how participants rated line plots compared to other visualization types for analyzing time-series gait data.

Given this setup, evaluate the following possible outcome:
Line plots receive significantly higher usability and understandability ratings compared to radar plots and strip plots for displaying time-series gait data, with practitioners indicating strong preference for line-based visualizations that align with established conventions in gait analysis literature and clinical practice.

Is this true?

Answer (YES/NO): NO